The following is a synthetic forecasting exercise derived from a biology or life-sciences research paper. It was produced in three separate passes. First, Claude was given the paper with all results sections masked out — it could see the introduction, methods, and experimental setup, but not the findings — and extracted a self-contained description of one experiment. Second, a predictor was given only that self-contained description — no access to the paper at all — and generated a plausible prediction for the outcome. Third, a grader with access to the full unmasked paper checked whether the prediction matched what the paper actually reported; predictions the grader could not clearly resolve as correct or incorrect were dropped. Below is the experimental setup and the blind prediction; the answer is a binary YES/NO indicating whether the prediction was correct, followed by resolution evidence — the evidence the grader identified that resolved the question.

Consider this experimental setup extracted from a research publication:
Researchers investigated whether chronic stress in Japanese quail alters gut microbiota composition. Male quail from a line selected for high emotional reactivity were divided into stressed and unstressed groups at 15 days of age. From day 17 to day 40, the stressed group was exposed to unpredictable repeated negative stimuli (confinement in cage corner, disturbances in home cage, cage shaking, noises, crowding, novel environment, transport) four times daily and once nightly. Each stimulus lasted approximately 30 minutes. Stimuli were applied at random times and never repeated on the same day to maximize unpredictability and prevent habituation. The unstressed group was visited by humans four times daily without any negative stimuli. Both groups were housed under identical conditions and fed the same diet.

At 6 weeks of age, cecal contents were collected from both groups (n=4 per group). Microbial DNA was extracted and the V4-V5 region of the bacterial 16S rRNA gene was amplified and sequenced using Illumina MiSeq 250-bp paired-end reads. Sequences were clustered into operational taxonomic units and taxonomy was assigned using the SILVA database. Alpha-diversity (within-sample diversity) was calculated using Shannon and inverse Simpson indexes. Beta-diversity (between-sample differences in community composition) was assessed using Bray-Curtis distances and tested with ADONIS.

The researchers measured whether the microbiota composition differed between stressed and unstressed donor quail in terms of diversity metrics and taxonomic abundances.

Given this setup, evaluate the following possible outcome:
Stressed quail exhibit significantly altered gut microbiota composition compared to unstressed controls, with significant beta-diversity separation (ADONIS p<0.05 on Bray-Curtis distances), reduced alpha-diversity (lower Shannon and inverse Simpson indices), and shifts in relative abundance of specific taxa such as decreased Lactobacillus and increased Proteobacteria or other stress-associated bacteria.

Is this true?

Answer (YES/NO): NO